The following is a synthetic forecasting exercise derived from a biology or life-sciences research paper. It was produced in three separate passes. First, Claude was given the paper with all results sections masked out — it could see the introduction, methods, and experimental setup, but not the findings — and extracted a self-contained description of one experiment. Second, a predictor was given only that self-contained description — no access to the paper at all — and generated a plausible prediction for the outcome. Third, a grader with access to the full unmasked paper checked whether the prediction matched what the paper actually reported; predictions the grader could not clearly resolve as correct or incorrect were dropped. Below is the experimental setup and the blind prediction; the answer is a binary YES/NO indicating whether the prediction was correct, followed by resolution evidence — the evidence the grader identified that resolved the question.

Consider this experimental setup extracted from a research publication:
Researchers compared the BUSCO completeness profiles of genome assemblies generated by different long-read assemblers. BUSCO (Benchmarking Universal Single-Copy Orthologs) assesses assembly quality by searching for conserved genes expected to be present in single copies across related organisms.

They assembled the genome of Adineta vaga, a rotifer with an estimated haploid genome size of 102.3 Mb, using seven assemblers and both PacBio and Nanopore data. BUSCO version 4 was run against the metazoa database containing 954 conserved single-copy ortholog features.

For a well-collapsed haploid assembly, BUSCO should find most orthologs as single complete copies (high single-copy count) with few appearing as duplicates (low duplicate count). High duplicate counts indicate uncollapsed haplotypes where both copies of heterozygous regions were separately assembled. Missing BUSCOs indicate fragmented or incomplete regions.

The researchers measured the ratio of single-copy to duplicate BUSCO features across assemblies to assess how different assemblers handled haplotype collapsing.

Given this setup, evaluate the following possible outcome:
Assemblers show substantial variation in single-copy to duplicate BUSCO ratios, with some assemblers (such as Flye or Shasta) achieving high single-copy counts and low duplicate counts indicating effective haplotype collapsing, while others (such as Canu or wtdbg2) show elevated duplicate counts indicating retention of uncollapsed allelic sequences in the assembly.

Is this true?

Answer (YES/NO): NO